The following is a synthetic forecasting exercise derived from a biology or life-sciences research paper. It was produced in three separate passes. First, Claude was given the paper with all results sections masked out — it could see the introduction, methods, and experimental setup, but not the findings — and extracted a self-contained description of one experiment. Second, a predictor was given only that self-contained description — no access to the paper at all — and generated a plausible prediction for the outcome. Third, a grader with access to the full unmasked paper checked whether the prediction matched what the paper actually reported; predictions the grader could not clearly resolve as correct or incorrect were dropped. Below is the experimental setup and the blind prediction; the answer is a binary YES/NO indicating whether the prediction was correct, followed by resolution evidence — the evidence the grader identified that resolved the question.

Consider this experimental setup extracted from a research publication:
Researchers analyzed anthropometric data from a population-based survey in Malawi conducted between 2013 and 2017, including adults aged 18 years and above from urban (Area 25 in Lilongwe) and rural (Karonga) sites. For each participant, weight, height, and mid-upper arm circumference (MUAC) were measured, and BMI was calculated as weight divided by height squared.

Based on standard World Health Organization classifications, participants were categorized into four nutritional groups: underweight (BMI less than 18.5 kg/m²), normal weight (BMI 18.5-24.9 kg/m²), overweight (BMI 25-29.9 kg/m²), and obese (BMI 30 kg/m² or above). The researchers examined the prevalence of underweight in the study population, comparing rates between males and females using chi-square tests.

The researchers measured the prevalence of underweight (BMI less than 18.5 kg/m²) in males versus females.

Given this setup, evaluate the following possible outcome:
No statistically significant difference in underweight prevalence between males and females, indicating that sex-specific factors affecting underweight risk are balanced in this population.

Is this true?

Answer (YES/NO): NO